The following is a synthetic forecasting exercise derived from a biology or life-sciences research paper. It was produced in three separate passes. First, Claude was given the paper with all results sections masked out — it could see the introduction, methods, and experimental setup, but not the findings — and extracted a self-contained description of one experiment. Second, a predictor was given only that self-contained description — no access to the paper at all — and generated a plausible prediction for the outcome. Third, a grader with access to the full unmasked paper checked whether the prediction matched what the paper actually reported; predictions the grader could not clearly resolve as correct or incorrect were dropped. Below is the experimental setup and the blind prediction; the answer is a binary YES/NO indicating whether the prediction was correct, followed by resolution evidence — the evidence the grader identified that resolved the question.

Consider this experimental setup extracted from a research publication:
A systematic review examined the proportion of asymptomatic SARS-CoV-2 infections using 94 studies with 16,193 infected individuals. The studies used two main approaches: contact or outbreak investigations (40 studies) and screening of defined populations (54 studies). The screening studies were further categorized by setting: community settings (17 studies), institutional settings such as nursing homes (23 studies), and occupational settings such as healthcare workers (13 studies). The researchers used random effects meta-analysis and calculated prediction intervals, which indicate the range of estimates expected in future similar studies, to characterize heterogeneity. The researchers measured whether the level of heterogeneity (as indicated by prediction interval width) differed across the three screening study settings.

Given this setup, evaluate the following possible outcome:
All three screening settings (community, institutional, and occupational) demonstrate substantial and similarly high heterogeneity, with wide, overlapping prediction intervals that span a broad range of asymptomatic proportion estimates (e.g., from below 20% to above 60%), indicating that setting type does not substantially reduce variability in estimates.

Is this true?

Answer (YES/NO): YES